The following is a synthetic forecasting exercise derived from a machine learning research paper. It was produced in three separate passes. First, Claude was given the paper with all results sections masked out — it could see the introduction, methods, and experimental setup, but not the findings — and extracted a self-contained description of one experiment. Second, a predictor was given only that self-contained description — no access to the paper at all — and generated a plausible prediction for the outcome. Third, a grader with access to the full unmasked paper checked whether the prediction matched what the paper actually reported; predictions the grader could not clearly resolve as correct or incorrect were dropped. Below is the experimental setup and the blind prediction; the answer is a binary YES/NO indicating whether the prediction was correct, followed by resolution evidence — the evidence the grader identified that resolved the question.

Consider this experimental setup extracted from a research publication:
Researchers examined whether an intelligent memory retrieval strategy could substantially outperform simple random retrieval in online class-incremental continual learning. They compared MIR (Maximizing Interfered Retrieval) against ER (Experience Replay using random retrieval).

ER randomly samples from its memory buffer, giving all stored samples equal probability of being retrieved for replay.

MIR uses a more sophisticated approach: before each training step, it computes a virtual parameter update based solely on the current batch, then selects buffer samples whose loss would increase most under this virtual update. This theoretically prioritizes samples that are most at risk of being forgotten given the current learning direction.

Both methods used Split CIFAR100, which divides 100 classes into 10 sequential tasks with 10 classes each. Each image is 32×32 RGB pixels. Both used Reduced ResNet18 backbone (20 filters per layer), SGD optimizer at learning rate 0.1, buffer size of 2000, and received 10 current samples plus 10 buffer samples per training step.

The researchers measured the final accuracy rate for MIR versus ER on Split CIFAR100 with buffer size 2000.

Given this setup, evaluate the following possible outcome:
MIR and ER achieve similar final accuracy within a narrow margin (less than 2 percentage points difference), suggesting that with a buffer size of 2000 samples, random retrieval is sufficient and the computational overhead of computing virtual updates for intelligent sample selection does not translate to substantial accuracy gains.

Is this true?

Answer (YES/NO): YES